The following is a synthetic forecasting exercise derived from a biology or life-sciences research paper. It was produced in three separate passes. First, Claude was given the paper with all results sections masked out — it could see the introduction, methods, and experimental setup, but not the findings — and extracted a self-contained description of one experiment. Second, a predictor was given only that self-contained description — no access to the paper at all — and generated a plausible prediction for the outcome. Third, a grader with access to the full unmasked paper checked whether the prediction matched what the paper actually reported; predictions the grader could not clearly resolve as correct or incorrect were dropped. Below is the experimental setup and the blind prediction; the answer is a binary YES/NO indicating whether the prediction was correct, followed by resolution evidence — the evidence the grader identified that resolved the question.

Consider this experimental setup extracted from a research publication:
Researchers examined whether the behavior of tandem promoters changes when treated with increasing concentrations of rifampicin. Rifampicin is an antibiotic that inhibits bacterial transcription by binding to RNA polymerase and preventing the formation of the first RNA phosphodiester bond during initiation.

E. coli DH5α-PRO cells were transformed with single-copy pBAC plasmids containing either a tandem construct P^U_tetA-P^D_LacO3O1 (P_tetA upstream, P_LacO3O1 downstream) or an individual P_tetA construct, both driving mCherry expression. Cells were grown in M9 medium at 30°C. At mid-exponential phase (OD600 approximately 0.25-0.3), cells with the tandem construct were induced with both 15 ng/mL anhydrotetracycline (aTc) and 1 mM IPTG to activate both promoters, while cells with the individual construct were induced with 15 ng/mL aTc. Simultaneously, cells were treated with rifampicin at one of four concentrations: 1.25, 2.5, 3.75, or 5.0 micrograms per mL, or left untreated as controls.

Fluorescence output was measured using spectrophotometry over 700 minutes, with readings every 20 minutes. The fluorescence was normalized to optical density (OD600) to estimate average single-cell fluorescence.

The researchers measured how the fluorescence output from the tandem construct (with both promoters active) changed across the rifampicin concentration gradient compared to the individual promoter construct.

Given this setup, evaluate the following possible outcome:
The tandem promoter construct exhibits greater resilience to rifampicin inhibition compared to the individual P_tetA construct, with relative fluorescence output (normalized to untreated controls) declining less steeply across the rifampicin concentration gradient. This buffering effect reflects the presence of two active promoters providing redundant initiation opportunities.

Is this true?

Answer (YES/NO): NO